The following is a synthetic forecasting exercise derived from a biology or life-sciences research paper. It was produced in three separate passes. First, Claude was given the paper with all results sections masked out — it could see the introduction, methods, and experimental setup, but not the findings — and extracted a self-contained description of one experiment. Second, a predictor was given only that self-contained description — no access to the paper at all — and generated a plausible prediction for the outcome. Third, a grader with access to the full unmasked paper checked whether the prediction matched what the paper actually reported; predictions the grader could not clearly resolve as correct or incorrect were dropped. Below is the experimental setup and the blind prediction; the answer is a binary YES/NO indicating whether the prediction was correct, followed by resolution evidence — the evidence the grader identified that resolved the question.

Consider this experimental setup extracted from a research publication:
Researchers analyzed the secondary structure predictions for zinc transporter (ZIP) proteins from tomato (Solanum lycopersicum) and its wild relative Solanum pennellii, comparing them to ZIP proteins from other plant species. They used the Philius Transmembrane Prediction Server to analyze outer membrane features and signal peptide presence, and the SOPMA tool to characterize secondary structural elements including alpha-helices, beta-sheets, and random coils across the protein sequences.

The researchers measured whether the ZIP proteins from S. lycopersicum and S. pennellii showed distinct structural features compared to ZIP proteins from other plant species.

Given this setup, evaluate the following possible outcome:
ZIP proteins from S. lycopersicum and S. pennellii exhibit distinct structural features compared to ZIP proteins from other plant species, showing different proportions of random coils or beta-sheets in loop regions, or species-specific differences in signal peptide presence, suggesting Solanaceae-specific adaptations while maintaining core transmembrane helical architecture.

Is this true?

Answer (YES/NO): YES